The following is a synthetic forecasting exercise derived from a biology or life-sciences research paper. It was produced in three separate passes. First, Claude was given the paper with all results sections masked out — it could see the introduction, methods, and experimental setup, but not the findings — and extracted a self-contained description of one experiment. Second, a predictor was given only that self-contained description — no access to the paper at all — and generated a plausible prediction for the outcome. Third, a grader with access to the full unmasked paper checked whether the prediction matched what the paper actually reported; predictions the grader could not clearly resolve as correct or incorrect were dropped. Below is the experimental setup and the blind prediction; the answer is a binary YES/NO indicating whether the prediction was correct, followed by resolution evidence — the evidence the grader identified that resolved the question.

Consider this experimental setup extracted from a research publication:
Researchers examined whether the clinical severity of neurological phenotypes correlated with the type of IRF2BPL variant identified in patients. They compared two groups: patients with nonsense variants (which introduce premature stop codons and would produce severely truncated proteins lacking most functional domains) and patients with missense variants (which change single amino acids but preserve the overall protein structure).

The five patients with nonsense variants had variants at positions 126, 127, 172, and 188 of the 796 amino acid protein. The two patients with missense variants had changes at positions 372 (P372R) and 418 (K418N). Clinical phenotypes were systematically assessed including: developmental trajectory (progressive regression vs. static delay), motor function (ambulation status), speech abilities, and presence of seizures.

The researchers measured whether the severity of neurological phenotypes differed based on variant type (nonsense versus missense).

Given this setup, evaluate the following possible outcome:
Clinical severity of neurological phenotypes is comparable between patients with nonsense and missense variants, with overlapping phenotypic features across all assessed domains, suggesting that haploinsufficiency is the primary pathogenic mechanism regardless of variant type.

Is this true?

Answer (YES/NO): NO